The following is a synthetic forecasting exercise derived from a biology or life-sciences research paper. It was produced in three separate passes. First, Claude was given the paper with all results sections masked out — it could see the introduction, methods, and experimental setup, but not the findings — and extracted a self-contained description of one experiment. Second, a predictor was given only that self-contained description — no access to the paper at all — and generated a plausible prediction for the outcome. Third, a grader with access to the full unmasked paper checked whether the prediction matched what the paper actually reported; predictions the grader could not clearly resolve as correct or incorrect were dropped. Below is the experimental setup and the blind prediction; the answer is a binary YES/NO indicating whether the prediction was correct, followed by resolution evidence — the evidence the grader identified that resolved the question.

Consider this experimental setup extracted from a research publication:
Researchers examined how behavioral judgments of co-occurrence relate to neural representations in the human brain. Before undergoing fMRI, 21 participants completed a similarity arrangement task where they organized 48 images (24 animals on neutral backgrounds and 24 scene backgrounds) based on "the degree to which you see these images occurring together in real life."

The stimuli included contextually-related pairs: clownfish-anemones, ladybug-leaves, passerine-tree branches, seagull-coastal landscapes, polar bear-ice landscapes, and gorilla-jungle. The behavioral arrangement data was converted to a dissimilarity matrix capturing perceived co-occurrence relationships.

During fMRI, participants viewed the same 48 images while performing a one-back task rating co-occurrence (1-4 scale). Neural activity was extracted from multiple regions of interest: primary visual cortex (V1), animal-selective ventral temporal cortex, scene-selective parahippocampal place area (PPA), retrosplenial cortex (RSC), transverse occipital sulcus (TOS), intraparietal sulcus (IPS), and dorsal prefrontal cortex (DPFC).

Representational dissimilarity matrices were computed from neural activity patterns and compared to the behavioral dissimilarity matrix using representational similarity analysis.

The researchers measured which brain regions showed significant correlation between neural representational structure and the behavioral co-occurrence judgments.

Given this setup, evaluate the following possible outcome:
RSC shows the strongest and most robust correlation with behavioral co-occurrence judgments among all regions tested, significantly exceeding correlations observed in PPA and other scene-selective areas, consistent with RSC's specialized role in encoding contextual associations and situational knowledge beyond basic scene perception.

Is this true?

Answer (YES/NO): NO